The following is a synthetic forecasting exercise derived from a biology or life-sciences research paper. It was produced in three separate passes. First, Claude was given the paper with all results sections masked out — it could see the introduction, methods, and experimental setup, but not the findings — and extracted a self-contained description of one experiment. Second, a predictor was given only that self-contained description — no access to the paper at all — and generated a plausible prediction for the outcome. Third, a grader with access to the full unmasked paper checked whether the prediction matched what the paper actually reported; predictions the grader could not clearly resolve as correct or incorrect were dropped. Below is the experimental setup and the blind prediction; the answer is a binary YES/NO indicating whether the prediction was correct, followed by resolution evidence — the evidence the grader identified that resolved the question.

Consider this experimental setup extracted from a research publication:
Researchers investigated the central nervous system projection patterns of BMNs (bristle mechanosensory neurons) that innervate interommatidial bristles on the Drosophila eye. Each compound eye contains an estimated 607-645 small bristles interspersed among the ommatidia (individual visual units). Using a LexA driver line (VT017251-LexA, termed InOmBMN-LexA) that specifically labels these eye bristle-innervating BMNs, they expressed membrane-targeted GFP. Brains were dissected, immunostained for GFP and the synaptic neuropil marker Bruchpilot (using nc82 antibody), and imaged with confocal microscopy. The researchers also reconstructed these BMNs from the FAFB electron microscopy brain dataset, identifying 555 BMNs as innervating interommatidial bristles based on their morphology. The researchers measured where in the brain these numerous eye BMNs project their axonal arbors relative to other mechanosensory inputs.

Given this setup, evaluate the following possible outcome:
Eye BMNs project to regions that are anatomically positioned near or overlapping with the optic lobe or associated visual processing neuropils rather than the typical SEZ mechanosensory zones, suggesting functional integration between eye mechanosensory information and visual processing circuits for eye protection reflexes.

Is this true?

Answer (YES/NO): NO